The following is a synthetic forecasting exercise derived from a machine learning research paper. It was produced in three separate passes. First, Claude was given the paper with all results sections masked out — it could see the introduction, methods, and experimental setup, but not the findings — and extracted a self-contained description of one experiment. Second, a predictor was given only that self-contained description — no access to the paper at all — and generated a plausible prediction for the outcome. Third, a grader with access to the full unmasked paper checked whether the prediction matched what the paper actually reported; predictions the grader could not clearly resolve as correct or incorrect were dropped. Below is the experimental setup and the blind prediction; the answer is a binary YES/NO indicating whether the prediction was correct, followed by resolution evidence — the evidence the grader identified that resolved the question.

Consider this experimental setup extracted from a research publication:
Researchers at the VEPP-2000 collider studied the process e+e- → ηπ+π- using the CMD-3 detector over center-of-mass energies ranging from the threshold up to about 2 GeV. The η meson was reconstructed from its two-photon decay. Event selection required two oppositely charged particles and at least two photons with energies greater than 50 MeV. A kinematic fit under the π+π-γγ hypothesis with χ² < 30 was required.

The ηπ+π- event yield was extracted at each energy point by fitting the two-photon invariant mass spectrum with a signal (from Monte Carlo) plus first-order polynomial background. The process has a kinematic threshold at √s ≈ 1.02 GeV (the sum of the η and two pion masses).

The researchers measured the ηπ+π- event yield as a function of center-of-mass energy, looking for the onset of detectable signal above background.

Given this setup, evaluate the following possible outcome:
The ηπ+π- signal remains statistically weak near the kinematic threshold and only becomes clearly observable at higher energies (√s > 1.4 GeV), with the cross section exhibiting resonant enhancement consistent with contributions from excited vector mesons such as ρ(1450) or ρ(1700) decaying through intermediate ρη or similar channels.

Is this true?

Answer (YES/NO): NO